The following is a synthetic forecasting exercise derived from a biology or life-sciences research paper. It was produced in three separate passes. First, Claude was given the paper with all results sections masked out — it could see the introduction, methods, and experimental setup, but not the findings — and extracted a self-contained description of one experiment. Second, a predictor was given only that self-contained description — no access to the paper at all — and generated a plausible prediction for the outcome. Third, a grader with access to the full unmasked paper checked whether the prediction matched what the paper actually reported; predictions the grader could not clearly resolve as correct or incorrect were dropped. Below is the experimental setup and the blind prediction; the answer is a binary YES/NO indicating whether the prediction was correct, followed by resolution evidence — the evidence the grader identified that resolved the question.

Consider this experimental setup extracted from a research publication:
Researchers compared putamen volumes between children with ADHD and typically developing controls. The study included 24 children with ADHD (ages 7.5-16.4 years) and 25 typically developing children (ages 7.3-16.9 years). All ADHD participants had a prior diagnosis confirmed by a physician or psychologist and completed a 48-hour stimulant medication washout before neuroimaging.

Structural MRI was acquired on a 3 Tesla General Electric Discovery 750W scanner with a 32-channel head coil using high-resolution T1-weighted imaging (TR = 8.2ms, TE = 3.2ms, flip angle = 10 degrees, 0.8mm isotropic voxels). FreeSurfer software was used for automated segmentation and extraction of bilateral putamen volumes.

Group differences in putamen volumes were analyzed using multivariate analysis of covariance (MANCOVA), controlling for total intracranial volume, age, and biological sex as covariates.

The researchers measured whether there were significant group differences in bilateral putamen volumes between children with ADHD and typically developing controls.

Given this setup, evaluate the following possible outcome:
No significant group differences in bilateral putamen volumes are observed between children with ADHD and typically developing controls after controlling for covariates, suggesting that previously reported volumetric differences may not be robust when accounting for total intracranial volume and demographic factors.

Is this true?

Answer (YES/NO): YES